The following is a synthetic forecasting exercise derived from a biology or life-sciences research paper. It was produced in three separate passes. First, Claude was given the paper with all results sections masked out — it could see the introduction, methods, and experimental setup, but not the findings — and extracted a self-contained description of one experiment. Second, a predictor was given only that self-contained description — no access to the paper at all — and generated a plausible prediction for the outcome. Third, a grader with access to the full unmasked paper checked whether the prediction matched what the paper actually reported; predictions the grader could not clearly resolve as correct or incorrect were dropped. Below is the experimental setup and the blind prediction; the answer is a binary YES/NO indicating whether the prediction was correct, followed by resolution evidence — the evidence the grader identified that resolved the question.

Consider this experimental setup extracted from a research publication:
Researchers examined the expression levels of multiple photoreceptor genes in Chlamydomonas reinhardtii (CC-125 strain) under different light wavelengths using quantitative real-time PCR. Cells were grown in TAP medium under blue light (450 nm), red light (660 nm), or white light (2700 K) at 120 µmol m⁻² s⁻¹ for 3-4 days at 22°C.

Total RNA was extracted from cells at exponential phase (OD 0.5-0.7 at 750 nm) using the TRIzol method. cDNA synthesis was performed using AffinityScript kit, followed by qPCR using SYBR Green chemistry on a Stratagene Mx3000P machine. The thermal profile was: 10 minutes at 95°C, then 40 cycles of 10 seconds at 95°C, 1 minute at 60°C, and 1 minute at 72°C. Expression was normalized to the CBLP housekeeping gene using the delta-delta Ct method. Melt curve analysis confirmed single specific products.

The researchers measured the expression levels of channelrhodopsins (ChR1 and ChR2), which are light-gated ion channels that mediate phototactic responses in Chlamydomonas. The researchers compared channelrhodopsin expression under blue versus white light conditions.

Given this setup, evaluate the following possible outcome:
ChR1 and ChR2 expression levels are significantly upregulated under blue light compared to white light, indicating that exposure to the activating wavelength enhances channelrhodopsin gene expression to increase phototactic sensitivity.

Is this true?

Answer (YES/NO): NO